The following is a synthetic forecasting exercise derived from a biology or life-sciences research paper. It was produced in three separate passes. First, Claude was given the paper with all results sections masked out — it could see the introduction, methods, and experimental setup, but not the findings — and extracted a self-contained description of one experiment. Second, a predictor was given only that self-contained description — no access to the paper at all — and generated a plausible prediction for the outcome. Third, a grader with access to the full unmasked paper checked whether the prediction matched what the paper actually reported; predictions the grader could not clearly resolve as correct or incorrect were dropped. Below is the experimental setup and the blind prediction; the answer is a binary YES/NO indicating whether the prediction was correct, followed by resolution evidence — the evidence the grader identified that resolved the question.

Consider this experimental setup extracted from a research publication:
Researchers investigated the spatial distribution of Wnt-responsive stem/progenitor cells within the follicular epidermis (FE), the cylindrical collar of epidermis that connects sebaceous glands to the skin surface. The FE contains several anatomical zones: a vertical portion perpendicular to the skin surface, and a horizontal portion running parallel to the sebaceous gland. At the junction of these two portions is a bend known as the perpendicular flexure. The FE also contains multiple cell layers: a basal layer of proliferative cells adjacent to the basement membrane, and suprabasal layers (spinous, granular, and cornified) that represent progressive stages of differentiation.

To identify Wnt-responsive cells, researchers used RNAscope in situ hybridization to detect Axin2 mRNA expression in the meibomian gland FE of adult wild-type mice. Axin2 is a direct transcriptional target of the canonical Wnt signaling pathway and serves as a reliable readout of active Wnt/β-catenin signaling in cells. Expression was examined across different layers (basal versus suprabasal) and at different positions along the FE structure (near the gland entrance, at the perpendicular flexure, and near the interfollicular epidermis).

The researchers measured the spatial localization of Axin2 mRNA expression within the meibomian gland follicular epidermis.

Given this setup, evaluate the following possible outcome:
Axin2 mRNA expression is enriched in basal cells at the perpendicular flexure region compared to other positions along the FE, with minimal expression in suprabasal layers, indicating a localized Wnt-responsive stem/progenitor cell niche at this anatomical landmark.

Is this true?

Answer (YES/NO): YES